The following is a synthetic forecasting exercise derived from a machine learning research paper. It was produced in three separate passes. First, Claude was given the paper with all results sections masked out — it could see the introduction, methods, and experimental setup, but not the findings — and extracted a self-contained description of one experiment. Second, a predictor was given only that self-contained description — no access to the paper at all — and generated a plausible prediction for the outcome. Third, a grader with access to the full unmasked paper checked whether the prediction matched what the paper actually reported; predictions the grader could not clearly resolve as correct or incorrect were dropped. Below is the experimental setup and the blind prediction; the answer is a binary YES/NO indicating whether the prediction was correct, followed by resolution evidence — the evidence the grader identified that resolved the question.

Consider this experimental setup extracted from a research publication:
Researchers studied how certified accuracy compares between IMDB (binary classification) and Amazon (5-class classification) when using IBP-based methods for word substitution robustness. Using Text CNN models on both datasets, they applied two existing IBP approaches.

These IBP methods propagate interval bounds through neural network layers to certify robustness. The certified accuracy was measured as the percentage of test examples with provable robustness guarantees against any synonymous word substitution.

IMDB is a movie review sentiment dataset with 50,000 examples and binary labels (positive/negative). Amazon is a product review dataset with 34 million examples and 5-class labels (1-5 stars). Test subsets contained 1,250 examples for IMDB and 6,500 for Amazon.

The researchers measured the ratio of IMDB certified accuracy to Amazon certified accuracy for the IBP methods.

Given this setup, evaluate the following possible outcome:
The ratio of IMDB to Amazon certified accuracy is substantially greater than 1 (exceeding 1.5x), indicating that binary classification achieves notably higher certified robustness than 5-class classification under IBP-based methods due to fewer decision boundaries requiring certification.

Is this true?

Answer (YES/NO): YES